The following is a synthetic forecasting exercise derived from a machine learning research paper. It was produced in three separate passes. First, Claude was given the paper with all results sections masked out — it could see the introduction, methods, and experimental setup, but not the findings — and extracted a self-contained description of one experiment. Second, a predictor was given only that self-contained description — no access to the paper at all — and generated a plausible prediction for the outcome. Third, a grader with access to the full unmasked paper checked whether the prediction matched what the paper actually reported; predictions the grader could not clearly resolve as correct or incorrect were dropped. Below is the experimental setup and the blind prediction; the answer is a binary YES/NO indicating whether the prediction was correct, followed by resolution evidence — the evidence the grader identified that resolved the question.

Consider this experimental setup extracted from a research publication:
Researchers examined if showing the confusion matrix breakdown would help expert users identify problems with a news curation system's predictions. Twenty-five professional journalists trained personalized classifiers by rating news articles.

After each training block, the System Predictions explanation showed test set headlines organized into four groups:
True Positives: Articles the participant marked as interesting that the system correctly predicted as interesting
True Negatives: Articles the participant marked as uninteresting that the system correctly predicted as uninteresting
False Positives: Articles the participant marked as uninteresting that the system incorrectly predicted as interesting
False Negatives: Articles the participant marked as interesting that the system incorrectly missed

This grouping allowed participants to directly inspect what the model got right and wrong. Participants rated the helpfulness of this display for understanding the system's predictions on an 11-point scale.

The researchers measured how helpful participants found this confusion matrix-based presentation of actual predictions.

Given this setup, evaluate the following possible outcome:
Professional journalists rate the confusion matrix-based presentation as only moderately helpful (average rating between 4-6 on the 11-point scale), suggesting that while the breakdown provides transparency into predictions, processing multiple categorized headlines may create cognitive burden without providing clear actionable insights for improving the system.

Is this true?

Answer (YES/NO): NO